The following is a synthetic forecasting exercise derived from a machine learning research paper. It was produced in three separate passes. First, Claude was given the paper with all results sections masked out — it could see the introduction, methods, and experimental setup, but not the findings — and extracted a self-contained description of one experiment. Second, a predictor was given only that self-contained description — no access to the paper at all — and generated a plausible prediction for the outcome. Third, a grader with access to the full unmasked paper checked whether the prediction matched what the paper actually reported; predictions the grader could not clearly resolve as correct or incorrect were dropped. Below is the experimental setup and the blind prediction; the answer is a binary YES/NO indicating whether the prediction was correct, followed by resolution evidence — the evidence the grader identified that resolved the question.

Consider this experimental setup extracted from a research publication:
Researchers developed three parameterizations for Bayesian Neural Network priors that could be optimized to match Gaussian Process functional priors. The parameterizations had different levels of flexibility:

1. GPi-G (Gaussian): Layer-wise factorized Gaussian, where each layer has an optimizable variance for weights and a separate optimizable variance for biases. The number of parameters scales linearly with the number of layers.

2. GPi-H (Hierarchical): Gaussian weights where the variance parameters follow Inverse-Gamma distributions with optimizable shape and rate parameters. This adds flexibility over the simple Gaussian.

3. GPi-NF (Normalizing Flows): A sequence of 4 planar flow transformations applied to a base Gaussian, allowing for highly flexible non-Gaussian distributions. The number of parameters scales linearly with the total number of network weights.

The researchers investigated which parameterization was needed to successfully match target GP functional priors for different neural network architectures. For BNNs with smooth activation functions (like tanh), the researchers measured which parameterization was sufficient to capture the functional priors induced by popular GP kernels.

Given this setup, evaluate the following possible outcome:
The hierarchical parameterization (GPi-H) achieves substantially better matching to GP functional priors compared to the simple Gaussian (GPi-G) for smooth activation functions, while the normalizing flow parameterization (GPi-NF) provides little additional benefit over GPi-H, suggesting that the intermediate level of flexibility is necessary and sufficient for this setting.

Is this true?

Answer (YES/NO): NO